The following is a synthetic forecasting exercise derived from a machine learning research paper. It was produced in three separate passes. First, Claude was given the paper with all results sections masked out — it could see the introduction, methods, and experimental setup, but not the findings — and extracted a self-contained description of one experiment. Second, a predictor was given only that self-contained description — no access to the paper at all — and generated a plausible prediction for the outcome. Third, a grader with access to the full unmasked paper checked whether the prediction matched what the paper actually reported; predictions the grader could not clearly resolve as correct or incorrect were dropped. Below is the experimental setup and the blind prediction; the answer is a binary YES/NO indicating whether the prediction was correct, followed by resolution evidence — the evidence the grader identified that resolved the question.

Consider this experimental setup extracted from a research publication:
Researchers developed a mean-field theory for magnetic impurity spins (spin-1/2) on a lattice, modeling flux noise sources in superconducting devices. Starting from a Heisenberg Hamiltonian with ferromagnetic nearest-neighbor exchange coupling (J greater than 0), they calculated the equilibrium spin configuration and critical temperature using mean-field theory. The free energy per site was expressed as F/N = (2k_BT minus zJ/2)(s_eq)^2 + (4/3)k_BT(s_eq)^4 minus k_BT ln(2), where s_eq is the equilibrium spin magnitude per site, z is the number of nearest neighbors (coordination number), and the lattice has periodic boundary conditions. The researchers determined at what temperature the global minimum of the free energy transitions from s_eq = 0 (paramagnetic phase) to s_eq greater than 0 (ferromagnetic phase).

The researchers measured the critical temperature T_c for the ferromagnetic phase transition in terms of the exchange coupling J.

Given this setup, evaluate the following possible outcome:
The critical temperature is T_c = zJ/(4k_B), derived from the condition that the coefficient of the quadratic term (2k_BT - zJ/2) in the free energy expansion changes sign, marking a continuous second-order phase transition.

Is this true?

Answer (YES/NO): YES